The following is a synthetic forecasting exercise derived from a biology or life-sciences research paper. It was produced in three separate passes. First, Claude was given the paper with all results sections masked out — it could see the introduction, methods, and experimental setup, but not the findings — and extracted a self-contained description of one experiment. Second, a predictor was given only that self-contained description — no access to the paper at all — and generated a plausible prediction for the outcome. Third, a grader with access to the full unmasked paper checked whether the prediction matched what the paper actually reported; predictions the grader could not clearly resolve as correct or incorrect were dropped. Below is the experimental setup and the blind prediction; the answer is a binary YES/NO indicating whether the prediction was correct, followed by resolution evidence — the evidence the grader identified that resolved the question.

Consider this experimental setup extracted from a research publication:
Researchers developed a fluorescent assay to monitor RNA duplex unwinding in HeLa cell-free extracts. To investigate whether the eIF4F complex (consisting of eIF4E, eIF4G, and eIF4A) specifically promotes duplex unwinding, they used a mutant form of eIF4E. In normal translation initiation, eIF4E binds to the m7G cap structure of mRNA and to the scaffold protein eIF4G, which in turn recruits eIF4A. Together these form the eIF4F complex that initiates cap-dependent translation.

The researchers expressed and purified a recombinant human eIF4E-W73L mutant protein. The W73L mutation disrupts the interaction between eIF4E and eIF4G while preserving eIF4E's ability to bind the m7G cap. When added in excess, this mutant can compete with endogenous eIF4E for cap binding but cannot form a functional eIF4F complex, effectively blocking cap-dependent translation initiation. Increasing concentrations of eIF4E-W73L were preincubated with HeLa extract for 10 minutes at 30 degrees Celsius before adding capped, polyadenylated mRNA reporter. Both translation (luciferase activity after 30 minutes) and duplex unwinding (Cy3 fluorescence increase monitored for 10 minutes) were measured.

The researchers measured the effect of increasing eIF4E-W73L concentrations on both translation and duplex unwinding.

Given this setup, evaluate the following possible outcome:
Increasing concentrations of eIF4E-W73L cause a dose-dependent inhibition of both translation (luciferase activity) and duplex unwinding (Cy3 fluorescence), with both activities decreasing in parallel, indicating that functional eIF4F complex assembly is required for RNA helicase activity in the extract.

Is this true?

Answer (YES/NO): NO